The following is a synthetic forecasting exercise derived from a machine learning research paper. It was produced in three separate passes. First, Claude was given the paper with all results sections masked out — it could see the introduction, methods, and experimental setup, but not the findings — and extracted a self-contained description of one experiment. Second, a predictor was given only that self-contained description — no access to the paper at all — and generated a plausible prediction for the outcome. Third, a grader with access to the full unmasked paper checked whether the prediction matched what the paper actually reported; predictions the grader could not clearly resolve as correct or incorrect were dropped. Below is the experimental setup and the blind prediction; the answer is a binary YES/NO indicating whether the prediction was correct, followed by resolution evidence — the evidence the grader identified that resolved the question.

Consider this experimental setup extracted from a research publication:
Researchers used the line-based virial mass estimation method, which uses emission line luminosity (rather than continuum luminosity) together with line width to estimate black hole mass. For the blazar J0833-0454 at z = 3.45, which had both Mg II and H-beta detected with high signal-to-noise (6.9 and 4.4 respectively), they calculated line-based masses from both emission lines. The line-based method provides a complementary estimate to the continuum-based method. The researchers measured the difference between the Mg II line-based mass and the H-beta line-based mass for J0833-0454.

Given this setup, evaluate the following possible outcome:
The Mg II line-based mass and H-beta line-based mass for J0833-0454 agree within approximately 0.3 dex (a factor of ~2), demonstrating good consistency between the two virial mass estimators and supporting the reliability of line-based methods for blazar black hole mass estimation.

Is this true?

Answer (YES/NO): YES